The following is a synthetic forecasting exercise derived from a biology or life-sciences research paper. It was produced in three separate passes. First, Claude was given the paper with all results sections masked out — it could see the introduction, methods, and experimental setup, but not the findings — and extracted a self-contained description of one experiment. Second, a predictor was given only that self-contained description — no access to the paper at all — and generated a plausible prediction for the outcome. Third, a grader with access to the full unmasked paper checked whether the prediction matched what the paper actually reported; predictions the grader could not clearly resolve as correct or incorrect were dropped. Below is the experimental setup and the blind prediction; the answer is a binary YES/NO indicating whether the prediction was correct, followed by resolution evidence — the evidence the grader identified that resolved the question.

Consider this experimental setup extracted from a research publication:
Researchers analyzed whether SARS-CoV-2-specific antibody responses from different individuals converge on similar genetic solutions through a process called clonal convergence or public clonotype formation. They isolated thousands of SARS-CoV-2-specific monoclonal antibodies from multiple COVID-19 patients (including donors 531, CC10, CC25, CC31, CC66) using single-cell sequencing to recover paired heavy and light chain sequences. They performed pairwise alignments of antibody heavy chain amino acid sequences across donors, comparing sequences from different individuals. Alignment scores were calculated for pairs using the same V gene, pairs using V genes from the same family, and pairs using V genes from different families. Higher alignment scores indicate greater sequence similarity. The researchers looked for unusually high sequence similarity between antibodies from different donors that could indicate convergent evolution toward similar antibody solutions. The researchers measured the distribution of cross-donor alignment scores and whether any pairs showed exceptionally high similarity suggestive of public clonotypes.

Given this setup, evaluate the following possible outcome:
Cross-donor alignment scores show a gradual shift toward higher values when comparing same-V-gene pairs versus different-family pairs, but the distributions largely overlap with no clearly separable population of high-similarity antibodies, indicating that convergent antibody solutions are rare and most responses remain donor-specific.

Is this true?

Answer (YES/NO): NO